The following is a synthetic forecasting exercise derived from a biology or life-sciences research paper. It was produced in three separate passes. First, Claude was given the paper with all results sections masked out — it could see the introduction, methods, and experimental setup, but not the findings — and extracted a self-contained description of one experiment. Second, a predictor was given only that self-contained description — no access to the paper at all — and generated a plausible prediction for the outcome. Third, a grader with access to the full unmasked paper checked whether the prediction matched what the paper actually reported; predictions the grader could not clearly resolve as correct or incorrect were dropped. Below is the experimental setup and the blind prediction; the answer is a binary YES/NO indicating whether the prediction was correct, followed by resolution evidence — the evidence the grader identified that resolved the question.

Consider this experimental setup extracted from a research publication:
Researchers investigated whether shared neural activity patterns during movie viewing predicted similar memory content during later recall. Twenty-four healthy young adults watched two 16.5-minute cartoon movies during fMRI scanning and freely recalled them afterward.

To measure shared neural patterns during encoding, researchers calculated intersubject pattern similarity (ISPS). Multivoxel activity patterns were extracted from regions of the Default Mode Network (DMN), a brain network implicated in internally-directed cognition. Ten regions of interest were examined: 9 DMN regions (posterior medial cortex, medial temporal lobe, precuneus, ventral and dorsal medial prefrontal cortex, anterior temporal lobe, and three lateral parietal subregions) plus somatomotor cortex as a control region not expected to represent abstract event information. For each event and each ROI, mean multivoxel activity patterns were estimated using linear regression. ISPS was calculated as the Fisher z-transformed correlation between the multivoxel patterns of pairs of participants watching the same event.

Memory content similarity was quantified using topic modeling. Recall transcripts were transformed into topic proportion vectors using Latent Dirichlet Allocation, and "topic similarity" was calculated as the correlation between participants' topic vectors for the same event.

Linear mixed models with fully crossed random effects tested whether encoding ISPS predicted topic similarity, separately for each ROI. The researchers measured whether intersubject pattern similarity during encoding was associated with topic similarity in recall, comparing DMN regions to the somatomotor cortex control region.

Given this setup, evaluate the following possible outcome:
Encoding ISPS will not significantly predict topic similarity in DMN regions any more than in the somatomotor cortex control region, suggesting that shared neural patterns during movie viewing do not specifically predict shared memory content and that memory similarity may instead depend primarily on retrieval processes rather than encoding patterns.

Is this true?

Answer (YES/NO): NO